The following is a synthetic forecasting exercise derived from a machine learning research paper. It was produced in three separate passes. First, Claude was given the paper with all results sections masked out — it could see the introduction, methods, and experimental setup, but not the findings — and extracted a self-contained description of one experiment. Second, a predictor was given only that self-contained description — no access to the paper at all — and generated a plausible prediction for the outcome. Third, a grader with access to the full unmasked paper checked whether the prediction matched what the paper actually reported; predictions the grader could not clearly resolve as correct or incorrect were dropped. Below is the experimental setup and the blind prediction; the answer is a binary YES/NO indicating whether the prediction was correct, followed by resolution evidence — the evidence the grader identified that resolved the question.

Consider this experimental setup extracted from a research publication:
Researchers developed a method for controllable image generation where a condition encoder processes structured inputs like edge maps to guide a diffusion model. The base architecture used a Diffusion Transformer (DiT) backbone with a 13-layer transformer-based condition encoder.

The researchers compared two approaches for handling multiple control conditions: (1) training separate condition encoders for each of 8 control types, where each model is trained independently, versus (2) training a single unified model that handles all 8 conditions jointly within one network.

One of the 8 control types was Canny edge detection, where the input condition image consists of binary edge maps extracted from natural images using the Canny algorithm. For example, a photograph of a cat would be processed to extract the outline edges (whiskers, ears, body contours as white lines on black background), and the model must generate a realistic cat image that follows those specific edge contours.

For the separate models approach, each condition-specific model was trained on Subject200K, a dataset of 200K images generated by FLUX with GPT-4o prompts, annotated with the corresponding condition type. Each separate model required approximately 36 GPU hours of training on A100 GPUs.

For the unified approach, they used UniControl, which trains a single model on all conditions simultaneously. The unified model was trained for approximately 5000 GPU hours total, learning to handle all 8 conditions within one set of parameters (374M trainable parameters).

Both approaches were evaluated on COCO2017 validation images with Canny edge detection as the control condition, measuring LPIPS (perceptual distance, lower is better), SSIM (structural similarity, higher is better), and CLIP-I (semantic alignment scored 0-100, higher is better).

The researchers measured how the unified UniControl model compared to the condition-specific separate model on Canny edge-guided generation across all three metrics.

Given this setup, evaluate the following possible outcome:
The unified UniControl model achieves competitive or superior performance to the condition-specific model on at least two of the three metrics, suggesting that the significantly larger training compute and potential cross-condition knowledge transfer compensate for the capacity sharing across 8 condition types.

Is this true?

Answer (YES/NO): YES